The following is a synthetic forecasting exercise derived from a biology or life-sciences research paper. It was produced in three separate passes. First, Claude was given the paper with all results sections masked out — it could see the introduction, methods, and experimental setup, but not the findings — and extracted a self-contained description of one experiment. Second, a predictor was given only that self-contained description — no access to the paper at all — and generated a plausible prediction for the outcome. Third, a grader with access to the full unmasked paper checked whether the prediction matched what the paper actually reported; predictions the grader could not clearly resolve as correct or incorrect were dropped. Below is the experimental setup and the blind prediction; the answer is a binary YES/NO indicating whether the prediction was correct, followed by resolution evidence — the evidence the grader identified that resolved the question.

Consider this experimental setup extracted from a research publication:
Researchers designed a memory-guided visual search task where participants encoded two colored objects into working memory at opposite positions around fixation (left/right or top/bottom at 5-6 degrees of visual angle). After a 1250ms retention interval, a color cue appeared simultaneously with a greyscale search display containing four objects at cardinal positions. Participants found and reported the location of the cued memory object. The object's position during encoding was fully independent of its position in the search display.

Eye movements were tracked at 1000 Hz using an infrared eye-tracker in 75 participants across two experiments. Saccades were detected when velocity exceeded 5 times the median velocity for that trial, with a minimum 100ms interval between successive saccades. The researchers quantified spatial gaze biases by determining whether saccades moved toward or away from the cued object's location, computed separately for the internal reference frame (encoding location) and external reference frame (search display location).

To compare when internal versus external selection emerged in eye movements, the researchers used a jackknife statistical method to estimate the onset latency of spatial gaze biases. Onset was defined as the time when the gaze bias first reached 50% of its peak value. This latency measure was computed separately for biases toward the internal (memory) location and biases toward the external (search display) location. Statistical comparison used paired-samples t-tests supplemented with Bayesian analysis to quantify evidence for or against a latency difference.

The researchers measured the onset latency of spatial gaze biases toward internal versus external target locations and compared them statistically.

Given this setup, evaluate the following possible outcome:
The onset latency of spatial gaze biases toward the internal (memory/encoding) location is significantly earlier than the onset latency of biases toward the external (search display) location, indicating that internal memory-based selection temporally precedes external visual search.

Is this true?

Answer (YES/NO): NO